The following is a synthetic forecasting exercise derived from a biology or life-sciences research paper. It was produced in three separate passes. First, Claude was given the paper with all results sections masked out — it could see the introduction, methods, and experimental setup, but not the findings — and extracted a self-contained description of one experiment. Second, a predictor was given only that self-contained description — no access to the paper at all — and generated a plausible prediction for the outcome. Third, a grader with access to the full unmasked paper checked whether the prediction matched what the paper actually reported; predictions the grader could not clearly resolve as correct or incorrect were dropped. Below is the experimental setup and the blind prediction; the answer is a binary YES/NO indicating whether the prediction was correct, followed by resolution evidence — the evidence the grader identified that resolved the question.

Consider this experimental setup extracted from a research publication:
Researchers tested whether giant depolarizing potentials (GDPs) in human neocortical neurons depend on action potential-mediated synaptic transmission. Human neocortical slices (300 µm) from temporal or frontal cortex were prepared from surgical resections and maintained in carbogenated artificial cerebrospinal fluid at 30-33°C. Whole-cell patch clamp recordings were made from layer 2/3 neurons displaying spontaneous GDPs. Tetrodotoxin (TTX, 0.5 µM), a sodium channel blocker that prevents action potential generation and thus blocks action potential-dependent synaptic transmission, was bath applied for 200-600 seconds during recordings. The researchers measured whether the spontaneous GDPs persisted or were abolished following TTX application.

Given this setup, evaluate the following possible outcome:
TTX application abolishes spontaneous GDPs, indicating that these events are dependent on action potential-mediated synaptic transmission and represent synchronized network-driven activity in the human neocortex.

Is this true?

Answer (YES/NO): YES